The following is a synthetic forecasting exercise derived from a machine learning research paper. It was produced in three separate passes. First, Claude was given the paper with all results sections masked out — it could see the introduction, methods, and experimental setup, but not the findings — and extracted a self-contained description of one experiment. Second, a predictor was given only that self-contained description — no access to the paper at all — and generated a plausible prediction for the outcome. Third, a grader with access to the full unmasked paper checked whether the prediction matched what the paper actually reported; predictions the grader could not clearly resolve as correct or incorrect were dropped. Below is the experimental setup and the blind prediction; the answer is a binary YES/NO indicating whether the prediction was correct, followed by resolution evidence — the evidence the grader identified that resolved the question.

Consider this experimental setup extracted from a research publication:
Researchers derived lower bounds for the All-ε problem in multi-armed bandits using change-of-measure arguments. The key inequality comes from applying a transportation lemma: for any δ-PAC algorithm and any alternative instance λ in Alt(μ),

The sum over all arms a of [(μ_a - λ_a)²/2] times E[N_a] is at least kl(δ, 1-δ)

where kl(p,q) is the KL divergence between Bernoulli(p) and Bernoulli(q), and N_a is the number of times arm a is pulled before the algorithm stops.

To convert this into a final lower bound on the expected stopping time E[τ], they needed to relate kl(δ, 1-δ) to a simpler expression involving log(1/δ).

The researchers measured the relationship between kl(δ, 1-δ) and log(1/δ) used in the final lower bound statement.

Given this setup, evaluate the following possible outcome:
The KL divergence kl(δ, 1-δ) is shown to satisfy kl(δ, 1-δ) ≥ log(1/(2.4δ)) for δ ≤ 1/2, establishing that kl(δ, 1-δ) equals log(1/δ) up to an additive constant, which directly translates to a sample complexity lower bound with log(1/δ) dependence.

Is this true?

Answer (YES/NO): YES